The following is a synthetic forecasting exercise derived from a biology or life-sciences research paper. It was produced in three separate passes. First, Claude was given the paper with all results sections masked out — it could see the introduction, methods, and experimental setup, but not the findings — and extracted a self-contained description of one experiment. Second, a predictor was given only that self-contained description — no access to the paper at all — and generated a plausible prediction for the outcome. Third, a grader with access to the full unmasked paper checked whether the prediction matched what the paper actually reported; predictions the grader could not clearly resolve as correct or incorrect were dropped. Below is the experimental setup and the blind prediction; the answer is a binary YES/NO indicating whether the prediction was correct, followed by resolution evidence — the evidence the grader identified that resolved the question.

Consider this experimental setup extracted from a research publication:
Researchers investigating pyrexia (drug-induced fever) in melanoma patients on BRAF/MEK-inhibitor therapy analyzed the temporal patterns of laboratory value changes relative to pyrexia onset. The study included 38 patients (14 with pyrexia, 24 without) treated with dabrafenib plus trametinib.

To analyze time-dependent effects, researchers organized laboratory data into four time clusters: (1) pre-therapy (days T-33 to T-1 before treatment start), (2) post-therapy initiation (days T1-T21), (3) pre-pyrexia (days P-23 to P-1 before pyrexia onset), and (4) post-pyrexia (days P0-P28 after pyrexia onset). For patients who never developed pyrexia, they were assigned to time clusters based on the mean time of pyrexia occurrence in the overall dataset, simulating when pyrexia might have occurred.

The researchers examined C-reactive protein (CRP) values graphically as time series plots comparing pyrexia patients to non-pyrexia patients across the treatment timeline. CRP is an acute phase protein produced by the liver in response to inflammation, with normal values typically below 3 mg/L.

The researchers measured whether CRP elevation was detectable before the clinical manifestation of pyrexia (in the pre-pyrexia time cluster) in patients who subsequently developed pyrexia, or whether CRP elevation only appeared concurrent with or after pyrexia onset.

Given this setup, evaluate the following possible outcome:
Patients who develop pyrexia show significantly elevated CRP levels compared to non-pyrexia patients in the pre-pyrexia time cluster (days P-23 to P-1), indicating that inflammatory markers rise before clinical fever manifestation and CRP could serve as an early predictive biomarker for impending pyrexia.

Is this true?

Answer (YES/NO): NO